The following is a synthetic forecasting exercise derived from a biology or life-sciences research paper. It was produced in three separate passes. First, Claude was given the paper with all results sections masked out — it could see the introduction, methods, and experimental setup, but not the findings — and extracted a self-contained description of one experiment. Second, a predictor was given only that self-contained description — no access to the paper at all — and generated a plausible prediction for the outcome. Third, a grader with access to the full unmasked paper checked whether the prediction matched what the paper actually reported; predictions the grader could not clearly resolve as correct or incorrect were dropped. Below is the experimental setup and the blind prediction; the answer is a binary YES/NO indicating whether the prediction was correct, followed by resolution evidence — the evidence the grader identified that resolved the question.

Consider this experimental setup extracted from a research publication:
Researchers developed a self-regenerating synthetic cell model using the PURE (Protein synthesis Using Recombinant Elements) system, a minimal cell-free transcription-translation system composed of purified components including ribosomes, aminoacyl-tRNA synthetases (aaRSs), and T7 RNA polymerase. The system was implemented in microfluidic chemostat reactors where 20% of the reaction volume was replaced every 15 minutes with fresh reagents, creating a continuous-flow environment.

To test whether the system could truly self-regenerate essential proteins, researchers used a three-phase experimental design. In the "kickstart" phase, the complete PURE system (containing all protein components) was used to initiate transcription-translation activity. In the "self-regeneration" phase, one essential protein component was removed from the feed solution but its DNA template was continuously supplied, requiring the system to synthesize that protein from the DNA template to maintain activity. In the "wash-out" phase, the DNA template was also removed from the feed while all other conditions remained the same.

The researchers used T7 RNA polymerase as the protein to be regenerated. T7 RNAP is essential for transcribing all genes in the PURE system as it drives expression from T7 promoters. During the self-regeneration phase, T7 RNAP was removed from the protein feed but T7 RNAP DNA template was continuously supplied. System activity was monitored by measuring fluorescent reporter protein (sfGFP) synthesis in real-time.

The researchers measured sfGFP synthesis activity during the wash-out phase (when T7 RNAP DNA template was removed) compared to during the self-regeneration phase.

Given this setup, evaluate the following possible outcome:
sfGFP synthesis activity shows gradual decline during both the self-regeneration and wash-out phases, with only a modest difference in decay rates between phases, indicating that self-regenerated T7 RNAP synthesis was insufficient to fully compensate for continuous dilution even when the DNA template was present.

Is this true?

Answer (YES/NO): NO